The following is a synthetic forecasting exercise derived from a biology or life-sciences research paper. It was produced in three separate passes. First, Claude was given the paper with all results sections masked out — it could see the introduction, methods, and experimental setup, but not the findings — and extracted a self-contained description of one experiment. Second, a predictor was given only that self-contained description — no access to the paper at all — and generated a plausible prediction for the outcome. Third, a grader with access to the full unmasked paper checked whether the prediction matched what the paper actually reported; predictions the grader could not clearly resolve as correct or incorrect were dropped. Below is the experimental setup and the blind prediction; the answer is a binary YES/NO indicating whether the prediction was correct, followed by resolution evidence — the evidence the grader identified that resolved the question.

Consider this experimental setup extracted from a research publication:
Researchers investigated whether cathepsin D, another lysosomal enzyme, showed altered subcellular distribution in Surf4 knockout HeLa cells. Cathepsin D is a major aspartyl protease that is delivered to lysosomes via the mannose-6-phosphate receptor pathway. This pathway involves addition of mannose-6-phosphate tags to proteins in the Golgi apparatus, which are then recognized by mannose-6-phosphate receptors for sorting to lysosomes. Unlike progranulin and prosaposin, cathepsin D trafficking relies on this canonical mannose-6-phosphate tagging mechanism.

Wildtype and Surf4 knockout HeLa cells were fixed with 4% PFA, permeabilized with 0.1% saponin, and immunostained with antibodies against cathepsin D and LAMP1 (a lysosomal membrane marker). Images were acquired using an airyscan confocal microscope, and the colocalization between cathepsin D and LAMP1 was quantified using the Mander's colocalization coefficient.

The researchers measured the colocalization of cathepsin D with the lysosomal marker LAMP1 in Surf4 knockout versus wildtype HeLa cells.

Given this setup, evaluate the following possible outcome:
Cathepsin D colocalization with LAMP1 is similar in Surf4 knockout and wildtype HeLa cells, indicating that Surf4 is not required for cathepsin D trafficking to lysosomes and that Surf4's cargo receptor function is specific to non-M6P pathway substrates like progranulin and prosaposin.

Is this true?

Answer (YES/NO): YES